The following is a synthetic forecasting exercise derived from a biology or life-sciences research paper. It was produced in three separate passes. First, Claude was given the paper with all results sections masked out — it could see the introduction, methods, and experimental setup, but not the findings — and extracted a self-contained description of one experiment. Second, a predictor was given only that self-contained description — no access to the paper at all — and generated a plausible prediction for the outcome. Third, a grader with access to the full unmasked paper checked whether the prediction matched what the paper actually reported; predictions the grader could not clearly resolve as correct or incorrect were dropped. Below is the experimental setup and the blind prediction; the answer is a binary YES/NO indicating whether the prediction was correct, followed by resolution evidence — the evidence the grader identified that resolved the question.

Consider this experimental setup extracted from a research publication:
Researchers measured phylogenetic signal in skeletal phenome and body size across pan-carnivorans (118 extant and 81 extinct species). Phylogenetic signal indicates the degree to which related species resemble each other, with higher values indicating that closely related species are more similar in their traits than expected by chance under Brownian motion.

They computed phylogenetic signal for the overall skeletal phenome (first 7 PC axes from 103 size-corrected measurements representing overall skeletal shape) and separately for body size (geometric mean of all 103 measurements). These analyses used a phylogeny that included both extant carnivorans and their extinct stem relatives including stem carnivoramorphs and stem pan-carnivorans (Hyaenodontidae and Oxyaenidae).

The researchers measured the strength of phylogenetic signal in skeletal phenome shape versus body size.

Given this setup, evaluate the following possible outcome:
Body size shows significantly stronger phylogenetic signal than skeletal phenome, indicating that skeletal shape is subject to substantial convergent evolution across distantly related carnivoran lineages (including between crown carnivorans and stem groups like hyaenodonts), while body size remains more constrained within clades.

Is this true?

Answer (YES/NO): NO